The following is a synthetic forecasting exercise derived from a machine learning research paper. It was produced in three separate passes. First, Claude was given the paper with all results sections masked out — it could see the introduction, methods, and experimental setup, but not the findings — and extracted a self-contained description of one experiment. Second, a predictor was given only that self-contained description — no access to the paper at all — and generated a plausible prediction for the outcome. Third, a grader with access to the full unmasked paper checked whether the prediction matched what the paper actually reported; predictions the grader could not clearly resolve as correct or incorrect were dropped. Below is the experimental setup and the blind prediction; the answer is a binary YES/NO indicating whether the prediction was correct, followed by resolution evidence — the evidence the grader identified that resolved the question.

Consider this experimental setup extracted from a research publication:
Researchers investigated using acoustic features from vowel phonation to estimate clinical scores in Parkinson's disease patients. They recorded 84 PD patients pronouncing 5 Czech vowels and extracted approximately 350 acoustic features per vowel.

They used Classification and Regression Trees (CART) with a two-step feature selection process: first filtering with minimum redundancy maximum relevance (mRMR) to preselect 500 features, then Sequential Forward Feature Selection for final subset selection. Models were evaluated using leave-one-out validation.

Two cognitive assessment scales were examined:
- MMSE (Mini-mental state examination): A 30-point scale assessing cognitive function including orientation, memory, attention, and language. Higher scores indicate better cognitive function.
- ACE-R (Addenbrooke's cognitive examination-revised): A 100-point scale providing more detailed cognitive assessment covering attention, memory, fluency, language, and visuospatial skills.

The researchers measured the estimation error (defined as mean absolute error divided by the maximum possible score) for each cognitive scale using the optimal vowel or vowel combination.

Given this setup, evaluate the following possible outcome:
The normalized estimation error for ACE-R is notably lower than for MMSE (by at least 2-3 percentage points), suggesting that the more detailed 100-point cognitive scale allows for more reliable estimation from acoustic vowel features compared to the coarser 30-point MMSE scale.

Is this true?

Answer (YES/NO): NO